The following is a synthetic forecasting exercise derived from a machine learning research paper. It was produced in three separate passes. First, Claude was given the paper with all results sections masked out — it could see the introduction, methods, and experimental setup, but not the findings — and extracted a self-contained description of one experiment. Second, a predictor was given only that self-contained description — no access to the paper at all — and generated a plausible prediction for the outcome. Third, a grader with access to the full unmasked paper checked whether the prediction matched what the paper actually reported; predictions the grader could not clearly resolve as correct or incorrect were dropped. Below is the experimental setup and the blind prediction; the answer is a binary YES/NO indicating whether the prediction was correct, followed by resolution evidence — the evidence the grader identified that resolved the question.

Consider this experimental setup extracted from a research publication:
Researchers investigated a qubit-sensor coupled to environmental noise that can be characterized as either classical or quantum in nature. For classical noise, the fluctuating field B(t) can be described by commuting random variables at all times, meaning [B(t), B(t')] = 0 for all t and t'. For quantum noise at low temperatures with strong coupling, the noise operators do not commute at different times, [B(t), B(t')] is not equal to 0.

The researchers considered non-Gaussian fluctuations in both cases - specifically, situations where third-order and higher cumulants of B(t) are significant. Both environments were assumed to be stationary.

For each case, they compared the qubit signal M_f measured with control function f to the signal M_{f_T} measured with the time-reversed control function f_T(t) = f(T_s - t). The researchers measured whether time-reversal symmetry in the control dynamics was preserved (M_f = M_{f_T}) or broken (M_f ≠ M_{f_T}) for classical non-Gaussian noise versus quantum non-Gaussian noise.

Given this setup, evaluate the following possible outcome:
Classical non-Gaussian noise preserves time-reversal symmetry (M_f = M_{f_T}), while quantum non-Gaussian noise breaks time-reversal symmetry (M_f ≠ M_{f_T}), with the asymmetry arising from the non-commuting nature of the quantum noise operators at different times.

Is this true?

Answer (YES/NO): YES